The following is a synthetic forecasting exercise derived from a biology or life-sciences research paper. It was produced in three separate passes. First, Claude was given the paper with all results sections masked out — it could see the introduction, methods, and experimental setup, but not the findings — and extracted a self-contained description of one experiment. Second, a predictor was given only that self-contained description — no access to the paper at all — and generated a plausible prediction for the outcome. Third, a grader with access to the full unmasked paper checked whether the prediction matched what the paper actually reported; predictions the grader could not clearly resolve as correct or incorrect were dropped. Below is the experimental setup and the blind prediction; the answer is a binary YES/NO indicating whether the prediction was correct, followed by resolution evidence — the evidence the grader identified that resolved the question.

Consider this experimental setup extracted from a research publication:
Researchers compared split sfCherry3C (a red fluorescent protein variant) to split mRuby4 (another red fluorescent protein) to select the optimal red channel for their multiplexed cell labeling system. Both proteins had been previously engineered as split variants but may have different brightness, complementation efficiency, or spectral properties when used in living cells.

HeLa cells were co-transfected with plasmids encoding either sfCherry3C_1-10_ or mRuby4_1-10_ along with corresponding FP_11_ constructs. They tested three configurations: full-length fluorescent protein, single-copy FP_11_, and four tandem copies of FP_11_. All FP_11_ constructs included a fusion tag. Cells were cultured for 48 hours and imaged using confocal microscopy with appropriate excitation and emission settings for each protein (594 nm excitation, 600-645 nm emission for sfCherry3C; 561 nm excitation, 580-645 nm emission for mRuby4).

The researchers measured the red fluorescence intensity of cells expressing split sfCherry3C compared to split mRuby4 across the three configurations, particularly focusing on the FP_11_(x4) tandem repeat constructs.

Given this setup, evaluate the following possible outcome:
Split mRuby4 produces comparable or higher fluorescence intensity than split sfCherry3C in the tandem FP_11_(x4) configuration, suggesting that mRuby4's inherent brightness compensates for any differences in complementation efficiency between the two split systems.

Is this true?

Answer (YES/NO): NO